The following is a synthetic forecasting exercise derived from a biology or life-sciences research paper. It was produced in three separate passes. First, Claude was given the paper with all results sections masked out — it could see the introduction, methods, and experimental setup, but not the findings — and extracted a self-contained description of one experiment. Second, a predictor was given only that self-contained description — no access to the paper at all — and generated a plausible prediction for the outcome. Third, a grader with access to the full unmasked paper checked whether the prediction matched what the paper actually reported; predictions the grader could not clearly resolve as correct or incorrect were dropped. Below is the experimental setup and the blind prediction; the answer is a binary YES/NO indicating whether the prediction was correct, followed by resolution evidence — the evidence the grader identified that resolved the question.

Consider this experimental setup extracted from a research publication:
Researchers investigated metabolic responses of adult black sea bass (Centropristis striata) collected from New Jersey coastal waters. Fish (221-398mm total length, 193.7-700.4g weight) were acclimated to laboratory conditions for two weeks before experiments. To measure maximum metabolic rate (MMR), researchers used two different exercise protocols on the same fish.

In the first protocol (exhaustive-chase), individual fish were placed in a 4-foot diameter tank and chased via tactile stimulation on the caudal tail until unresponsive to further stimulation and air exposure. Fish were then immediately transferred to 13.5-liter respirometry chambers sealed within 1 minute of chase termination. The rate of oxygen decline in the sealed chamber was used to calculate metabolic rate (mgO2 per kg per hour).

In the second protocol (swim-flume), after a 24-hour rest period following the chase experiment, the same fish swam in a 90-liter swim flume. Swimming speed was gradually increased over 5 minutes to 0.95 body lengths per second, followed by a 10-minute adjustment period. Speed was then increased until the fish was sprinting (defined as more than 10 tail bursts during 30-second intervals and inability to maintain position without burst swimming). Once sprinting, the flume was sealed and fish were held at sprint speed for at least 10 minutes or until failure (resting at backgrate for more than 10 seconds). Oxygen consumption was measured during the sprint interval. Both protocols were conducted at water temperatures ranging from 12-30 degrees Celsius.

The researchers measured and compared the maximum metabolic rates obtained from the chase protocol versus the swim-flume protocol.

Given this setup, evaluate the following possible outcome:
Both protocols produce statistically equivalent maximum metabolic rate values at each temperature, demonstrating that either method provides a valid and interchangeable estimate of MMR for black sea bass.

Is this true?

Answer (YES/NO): NO